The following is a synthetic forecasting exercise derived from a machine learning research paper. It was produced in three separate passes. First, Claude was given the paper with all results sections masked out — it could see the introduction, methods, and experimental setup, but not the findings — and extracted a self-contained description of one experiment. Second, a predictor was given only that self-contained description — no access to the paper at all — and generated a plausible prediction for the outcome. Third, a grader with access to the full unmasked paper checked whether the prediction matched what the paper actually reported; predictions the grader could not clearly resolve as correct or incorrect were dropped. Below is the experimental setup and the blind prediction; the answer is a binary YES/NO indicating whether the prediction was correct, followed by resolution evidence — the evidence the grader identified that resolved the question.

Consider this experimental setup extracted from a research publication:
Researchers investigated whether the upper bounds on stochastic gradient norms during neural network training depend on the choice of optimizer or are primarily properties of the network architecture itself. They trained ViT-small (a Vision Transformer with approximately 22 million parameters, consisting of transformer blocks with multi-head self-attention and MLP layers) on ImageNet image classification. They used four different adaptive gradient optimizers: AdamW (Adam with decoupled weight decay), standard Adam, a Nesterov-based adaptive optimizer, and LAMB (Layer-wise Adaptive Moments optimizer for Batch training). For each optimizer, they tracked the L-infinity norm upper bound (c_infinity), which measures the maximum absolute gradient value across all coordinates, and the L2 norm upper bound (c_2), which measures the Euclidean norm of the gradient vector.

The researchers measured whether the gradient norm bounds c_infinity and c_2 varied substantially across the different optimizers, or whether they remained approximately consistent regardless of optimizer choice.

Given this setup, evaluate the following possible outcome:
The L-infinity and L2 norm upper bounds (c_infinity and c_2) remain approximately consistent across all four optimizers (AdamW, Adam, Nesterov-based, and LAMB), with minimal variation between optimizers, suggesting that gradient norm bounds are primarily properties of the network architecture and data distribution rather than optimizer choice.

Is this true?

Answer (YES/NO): YES